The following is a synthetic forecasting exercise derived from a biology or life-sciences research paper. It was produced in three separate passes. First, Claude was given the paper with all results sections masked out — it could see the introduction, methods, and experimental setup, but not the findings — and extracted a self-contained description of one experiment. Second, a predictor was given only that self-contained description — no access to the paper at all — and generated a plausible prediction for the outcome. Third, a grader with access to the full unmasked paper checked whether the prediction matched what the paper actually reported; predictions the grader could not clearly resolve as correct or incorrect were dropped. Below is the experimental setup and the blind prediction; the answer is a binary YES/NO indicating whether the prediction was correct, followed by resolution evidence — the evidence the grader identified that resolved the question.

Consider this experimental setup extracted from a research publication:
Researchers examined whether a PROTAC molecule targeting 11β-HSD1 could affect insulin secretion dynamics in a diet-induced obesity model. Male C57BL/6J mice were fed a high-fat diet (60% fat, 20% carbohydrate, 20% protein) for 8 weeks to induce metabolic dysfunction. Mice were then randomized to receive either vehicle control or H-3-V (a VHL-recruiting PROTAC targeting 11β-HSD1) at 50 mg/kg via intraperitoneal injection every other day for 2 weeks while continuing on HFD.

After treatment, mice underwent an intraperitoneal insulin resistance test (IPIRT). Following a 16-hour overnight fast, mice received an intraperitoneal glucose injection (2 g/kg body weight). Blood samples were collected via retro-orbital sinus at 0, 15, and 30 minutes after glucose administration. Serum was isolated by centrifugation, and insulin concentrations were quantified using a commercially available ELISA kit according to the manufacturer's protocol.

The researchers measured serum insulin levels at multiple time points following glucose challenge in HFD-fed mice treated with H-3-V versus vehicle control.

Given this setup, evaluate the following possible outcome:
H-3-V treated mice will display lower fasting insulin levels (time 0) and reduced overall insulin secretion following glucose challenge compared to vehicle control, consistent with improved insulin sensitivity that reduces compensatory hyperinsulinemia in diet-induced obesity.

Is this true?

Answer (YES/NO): NO